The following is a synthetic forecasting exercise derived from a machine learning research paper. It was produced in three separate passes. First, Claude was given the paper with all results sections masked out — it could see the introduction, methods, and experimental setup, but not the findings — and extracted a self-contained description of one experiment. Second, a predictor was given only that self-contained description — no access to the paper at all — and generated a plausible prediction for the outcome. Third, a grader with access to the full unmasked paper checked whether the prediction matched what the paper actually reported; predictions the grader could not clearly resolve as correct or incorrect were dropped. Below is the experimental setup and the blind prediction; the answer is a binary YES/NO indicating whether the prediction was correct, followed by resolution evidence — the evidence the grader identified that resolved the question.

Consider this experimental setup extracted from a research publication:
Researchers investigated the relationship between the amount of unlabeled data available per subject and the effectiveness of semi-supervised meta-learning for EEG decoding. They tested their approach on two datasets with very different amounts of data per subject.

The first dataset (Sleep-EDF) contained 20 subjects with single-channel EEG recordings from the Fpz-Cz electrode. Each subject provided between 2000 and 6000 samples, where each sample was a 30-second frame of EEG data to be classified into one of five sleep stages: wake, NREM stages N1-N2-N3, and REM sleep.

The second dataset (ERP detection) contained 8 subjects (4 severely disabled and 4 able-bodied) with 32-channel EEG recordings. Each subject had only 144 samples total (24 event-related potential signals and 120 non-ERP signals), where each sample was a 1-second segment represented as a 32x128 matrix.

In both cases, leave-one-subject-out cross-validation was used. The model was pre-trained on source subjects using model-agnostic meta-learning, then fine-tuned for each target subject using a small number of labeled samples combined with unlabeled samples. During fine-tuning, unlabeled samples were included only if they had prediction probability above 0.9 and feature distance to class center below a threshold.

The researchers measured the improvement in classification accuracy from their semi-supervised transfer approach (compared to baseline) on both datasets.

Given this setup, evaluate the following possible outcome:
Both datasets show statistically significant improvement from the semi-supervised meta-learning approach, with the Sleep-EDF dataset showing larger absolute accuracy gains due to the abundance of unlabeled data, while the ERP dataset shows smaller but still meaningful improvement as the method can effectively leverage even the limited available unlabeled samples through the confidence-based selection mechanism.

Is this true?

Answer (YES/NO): NO